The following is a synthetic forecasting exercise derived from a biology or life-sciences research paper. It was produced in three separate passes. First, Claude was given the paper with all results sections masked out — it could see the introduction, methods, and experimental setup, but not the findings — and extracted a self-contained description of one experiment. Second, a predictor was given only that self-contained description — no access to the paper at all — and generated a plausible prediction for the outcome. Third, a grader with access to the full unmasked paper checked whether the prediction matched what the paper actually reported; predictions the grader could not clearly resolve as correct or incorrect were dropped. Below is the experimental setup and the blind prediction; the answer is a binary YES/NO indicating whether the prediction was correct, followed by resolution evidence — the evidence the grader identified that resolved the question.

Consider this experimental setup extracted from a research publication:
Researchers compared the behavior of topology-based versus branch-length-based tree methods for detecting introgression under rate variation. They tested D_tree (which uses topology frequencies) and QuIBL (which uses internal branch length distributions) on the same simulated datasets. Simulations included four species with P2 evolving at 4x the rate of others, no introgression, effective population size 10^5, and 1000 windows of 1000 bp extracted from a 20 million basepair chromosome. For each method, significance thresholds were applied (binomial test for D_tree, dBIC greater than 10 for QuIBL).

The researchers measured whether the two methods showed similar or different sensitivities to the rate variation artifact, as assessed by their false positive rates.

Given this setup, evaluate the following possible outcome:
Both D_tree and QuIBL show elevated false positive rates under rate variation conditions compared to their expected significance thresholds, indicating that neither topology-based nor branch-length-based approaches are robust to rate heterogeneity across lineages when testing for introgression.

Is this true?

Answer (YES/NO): NO